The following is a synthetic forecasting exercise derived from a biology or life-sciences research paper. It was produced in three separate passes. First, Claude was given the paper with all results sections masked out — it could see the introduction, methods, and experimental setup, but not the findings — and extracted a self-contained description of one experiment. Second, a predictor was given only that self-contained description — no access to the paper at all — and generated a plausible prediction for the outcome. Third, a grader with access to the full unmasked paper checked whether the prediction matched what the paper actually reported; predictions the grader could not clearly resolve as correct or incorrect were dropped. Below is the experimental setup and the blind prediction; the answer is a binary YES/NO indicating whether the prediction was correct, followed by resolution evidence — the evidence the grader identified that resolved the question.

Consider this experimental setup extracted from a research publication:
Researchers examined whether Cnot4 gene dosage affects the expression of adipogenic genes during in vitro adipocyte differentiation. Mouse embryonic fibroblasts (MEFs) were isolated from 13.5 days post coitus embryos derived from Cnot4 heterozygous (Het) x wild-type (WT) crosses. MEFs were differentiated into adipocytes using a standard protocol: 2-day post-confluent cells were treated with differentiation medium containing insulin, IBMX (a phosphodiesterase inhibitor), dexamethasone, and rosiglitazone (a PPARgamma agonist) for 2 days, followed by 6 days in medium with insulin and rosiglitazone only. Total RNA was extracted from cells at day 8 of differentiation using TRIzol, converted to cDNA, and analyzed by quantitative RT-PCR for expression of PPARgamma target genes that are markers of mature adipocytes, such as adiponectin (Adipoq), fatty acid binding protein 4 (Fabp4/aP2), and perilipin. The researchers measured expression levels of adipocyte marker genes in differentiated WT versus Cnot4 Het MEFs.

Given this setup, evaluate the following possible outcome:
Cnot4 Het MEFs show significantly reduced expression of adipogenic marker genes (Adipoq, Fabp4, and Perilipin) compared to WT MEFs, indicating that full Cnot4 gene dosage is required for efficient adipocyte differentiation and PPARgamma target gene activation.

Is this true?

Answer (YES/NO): YES